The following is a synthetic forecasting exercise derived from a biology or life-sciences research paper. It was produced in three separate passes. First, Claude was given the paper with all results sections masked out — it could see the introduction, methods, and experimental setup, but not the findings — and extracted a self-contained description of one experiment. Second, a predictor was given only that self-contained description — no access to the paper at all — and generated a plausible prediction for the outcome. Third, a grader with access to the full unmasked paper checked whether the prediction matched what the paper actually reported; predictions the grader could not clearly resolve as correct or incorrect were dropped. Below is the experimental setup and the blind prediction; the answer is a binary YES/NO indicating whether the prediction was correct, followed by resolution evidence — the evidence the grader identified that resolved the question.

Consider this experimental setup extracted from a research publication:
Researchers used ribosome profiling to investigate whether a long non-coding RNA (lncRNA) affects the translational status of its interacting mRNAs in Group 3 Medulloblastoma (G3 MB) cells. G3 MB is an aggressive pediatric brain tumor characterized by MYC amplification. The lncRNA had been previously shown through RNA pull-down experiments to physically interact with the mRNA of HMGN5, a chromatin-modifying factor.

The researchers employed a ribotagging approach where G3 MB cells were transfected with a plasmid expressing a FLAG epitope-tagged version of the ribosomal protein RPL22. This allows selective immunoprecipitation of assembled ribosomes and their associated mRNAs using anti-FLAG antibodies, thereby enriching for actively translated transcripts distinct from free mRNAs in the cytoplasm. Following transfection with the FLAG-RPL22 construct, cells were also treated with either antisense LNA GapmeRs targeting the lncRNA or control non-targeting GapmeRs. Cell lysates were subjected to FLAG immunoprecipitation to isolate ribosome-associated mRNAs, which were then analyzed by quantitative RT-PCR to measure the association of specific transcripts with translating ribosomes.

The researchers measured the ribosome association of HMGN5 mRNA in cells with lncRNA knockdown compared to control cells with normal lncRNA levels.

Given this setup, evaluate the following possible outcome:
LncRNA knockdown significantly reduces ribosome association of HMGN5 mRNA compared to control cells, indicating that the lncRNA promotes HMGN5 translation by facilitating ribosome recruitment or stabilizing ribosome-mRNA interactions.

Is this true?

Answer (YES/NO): YES